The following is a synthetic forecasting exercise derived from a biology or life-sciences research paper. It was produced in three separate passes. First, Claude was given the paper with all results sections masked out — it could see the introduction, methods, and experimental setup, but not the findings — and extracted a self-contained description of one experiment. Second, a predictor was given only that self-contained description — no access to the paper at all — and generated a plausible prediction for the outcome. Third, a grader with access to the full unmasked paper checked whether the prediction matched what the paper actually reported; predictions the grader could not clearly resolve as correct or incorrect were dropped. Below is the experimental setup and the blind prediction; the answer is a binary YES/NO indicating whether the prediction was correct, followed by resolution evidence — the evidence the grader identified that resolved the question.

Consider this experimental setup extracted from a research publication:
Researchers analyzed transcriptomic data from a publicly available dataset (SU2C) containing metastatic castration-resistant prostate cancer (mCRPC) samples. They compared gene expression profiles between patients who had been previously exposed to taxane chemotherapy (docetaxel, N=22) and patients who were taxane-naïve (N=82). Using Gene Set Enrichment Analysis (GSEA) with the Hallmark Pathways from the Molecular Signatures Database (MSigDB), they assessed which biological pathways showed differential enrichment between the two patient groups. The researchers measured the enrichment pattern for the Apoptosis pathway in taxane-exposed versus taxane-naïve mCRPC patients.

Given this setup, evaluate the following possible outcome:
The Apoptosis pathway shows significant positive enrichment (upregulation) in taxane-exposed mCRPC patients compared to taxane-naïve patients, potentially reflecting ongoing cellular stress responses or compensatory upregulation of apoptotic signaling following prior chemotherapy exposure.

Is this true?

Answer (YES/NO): NO